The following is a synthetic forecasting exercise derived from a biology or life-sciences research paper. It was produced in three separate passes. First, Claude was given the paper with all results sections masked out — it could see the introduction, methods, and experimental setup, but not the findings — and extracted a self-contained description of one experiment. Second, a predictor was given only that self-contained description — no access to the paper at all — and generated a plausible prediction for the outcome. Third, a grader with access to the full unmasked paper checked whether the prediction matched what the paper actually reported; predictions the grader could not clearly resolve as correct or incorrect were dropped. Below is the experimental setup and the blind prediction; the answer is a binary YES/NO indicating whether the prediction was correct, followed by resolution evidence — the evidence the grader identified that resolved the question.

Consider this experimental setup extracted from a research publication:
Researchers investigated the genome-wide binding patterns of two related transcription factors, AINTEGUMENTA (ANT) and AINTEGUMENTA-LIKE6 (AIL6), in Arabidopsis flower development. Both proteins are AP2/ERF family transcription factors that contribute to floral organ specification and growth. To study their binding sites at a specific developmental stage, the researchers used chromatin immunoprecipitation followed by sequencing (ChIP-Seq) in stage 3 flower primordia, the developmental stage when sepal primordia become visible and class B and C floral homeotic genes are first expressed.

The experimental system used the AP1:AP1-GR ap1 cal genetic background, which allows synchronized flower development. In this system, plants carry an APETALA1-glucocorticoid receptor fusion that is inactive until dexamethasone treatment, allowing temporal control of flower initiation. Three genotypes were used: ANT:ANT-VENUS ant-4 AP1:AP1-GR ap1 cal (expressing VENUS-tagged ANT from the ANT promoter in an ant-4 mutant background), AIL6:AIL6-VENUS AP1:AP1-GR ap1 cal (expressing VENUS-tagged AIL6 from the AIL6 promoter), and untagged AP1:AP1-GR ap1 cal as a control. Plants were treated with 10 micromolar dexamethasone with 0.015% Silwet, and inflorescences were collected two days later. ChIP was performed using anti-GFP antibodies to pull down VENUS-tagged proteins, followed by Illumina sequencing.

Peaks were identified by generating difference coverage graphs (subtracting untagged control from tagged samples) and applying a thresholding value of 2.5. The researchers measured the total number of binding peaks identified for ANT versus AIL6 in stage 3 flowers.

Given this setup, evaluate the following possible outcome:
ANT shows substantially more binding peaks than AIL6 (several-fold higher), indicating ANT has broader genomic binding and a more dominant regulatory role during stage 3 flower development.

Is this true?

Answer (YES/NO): YES